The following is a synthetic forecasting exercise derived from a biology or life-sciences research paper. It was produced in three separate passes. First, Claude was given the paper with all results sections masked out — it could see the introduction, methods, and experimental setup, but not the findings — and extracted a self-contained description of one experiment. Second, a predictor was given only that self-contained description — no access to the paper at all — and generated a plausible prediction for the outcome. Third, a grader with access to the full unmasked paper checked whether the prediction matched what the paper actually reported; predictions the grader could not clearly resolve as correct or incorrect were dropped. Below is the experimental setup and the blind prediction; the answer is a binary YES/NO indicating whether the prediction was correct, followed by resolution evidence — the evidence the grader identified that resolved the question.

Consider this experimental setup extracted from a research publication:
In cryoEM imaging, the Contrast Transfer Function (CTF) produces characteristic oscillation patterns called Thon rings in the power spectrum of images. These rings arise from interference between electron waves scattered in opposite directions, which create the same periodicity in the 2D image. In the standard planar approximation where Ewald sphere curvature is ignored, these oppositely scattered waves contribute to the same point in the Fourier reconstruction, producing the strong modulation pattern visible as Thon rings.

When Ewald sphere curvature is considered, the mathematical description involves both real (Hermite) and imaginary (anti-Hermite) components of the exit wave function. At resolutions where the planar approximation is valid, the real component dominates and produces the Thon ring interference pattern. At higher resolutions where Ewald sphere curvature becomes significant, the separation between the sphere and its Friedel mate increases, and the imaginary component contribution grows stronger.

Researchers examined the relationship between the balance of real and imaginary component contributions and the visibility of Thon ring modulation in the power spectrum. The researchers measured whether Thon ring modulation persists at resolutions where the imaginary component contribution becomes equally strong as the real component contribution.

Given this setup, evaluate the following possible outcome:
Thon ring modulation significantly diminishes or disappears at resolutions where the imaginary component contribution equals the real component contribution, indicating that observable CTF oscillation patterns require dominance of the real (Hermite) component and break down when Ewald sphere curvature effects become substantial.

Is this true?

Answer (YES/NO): YES